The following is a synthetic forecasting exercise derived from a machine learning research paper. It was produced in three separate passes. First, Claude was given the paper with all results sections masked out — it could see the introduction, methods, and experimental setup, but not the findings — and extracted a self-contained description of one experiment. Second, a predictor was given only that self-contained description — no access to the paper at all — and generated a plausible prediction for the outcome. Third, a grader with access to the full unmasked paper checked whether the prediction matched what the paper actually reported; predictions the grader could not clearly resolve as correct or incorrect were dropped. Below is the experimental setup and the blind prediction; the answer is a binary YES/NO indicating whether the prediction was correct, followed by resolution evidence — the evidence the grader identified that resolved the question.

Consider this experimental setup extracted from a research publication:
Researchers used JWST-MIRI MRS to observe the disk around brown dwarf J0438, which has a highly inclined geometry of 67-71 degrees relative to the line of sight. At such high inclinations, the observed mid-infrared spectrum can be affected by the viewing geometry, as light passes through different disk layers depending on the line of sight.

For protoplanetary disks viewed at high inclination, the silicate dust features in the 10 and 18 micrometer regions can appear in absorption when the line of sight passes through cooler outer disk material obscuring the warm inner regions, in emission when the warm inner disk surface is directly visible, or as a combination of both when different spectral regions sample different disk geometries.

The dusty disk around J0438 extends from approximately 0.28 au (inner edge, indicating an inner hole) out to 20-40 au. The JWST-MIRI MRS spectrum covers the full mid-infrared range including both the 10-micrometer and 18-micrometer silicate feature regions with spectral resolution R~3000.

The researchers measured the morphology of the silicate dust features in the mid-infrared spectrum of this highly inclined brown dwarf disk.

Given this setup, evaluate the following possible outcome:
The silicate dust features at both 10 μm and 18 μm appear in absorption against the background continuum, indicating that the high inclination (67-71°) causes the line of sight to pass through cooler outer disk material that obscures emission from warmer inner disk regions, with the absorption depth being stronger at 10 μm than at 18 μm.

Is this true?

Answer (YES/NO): NO